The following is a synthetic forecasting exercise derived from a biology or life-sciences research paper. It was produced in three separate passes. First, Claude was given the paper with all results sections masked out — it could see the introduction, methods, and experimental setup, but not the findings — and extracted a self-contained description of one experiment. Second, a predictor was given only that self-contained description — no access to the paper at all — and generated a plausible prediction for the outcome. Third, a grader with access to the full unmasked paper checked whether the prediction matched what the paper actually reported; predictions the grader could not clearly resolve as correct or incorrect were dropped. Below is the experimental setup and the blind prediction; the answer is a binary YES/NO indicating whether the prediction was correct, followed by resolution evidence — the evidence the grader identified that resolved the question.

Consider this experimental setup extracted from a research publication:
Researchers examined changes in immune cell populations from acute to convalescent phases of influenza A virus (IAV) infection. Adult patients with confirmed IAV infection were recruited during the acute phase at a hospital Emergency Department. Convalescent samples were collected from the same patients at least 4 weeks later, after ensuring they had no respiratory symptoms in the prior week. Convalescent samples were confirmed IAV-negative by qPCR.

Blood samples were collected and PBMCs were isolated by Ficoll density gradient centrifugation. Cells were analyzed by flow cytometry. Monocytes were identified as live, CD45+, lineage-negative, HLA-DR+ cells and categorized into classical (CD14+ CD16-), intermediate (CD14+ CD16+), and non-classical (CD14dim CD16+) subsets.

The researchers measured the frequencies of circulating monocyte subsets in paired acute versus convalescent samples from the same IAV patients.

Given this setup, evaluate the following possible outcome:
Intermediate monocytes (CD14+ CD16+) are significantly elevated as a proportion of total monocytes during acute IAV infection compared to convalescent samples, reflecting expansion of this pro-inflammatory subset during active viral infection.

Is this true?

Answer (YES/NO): YES